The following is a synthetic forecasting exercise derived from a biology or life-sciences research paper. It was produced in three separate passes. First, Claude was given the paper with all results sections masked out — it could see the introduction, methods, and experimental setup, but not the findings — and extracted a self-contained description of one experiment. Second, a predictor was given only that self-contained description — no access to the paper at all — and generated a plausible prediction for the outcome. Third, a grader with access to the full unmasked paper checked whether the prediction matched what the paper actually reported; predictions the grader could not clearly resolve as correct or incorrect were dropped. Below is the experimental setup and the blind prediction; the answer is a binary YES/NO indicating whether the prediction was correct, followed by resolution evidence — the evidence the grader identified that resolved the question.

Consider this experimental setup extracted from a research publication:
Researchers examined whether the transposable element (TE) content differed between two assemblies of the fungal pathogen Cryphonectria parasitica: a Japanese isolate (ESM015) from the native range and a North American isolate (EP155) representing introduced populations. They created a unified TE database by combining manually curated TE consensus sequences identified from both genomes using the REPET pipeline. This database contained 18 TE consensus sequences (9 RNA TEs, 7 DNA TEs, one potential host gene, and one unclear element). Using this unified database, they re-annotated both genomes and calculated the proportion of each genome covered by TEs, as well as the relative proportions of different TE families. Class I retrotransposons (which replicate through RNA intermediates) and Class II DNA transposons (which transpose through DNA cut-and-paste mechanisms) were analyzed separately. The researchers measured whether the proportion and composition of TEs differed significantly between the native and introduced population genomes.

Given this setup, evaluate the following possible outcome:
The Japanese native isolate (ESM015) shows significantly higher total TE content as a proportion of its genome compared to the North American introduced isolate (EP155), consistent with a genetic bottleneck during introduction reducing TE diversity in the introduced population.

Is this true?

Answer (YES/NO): NO